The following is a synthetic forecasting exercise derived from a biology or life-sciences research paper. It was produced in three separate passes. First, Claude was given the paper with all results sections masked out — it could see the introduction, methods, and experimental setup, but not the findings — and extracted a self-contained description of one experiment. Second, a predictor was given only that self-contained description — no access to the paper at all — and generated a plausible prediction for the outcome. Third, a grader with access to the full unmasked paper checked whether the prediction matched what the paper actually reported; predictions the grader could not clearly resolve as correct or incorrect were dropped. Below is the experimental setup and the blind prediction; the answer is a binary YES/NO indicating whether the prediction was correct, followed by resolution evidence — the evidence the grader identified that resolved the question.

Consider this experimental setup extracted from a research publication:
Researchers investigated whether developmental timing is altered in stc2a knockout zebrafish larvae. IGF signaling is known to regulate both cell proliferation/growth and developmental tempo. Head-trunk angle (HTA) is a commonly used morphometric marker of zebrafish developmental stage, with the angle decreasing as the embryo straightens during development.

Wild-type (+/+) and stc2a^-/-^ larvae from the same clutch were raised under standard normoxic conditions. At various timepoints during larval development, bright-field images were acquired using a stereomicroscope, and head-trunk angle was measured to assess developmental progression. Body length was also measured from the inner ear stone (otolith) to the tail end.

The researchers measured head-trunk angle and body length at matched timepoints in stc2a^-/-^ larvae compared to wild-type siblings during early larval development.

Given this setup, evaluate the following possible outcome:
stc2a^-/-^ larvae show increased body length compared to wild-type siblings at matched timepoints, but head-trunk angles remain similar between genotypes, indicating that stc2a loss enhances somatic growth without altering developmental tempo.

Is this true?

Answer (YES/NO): NO